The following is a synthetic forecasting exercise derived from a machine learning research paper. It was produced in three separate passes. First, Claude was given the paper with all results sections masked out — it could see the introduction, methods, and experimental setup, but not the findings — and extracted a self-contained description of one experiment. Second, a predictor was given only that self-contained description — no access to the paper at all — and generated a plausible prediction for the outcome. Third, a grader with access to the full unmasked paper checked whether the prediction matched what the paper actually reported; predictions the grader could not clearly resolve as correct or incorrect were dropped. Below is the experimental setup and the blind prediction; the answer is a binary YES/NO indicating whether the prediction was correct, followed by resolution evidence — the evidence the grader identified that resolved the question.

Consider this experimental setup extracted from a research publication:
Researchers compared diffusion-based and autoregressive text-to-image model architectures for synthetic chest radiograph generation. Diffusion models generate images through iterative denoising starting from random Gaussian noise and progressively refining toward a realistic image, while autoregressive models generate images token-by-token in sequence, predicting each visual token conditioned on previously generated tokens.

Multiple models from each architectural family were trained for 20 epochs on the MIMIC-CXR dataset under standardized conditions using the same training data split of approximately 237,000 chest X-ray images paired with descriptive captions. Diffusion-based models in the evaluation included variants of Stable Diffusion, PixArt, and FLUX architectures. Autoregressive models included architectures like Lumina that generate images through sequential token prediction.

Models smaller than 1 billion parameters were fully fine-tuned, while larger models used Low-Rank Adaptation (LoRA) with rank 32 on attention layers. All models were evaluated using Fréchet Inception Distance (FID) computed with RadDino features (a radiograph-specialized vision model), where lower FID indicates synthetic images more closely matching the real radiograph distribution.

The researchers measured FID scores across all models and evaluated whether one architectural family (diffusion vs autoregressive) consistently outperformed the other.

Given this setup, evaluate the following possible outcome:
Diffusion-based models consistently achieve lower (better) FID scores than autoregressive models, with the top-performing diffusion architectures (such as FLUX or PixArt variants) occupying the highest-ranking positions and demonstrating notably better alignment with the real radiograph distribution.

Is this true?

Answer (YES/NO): NO